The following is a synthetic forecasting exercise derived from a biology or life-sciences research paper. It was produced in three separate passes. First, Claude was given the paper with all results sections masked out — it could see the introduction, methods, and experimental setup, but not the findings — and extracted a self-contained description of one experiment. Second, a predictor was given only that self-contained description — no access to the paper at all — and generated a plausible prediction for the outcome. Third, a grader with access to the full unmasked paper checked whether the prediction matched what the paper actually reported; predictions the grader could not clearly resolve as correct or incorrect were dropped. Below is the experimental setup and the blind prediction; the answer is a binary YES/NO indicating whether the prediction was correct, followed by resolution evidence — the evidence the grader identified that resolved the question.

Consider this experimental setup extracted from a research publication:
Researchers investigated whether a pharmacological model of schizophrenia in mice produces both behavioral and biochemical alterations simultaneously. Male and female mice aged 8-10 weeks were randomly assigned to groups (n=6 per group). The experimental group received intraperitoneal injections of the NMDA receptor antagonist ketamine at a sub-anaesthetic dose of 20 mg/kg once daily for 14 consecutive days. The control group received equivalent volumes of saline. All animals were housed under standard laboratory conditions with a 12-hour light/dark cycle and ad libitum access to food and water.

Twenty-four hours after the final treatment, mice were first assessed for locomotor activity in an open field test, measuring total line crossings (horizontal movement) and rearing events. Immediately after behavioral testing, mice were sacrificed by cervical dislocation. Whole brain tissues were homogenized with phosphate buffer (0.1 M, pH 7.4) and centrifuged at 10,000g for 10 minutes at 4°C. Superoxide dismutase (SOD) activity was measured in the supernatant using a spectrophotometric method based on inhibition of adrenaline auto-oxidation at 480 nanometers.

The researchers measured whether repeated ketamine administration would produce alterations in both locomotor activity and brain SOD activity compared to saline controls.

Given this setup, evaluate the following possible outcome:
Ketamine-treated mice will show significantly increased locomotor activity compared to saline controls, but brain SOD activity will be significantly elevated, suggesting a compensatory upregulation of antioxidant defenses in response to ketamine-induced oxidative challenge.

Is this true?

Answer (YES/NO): YES